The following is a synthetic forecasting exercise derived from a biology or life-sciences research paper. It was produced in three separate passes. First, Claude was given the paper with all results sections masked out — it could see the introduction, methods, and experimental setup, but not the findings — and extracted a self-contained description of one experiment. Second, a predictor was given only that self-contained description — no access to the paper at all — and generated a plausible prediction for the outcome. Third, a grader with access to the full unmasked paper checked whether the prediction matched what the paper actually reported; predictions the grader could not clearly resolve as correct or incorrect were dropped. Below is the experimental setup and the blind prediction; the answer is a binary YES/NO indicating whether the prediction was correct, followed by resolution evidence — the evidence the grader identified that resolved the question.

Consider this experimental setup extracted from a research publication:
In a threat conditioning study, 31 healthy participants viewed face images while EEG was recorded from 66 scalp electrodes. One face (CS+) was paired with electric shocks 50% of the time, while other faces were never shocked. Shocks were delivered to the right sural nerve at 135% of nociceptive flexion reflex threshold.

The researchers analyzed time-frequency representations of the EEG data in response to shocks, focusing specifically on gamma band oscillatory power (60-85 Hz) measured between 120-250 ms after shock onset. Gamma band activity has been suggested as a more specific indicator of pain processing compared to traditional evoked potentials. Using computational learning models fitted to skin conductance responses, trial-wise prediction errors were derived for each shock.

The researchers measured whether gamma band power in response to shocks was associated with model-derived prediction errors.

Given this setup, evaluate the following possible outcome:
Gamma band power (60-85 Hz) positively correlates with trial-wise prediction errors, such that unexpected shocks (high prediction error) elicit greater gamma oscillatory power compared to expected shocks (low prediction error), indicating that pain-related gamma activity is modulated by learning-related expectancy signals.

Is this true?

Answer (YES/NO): YES